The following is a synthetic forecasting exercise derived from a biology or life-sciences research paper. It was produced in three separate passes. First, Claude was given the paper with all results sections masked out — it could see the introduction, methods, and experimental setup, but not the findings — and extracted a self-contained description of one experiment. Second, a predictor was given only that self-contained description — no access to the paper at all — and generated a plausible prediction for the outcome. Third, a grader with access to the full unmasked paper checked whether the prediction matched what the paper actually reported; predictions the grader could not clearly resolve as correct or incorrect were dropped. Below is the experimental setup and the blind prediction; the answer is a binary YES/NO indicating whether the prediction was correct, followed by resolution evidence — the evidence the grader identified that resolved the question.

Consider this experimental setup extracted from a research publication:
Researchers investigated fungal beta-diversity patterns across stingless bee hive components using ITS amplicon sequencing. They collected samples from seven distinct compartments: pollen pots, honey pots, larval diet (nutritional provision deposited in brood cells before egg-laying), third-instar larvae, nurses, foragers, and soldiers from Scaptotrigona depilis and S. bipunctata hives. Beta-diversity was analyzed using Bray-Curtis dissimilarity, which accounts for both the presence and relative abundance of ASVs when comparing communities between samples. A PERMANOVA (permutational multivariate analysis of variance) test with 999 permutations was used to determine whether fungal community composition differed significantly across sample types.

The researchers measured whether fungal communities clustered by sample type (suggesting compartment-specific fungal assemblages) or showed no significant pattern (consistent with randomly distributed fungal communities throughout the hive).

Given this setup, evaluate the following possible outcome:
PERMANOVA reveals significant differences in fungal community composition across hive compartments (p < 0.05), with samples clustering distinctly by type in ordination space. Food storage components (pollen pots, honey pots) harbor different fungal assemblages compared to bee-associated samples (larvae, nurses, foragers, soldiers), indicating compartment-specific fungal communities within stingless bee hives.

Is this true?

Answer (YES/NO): NO